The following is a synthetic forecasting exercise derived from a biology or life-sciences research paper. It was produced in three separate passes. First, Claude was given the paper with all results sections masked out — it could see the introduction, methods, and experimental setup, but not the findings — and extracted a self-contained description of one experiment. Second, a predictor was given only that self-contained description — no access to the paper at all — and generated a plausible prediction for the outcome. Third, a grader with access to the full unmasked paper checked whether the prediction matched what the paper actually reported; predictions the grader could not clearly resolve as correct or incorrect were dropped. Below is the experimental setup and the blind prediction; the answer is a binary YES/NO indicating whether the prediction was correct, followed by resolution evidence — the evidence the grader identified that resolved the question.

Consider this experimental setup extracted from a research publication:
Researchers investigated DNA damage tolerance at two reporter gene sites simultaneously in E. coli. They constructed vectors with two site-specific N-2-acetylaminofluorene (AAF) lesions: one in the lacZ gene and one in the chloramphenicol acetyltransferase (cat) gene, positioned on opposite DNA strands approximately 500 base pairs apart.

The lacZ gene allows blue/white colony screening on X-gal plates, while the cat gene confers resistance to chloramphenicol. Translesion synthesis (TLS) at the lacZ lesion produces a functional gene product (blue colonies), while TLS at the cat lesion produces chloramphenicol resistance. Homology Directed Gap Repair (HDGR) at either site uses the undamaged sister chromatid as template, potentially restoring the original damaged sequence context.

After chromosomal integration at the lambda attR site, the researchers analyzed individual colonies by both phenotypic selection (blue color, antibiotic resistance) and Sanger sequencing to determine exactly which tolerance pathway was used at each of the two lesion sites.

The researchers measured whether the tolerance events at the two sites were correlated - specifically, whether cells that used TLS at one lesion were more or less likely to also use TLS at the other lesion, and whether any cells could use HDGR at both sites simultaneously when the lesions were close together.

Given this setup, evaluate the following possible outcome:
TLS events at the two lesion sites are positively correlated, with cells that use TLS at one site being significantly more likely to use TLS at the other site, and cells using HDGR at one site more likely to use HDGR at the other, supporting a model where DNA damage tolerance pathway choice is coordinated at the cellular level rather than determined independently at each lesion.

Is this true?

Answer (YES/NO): NO